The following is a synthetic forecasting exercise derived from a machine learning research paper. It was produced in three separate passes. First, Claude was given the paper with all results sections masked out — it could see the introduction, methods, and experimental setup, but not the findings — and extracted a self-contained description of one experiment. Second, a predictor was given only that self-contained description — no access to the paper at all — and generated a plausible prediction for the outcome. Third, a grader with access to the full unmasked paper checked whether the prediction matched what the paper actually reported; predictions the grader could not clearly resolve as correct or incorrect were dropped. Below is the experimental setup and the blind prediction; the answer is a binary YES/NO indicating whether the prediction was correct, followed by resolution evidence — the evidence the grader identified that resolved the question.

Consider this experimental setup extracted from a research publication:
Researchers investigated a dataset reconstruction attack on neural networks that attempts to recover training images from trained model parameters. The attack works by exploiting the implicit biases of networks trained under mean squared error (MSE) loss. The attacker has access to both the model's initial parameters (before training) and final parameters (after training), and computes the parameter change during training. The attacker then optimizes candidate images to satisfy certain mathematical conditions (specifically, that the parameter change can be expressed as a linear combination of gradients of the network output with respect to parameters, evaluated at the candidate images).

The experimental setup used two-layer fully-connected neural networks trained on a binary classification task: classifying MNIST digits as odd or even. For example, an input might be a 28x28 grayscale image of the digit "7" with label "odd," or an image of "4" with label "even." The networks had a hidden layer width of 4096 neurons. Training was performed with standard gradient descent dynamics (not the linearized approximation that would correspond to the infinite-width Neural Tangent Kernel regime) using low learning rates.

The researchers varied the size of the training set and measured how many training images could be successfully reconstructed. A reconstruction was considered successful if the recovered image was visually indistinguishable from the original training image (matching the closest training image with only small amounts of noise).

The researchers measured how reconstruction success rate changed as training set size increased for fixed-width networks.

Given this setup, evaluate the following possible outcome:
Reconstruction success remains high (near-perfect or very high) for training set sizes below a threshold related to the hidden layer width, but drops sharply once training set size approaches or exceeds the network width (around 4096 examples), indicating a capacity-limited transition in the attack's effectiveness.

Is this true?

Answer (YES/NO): NO